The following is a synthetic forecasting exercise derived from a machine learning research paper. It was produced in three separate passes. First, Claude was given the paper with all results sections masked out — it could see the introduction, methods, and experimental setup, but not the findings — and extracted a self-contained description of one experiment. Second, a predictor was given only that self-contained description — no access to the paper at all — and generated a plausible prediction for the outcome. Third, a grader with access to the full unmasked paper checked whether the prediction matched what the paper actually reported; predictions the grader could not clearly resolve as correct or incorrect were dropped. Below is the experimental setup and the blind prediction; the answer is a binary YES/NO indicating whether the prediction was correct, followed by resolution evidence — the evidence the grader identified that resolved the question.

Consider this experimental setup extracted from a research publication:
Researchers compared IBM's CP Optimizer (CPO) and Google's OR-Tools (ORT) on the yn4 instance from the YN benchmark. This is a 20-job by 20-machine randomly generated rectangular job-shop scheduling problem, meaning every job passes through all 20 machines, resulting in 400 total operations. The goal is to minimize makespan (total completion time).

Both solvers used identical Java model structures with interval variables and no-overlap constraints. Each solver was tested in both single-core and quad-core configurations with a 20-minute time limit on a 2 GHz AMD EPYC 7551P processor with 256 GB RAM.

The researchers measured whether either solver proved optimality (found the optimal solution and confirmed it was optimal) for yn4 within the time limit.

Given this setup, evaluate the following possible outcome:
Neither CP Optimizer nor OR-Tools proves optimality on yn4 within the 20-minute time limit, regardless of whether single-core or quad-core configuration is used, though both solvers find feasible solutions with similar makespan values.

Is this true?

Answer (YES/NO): YES